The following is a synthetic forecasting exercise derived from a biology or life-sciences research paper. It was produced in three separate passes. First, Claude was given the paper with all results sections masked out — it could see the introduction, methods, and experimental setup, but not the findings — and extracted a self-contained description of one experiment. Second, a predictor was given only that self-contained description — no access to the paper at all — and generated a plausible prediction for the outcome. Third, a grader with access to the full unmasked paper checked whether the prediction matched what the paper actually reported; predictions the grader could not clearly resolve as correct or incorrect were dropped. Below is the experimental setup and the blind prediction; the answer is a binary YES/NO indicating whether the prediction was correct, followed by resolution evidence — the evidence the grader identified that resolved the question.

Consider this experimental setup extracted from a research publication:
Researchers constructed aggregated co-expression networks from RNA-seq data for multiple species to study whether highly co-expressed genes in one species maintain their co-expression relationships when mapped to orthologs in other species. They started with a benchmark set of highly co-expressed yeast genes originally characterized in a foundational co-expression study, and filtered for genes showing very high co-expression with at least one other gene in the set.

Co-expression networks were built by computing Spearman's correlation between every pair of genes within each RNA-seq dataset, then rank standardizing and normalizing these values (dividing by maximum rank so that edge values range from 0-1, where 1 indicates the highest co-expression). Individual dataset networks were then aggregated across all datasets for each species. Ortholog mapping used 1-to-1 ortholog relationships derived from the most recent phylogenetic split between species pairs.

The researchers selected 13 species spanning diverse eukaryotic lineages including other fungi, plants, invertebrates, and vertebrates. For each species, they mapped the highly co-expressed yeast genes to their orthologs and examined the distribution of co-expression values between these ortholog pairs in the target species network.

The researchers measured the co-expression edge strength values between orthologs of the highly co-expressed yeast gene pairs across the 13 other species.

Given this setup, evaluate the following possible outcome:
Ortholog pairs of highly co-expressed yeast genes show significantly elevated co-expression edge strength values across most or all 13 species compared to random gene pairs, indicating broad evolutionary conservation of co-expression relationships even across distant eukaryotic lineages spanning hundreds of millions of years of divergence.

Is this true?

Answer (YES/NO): YES